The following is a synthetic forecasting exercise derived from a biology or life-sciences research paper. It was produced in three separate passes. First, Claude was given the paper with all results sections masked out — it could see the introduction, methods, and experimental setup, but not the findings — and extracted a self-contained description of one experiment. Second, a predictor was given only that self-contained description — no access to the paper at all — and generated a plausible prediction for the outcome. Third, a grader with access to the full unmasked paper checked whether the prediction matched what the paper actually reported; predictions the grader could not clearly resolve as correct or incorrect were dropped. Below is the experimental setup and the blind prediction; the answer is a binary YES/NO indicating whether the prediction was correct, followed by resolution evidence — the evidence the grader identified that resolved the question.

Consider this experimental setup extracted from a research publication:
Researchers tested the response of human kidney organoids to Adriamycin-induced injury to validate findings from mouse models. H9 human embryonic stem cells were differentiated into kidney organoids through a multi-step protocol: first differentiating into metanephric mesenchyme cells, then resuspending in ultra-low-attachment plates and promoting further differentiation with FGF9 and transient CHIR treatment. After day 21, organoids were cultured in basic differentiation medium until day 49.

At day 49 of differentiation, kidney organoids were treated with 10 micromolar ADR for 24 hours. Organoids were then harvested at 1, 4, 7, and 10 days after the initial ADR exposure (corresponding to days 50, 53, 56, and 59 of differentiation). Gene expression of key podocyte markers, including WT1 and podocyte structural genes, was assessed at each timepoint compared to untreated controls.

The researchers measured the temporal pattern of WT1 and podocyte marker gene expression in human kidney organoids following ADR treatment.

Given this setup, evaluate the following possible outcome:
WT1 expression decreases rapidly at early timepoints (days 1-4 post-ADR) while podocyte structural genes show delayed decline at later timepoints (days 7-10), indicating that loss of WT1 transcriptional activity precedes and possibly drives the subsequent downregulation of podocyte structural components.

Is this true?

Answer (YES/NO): NO